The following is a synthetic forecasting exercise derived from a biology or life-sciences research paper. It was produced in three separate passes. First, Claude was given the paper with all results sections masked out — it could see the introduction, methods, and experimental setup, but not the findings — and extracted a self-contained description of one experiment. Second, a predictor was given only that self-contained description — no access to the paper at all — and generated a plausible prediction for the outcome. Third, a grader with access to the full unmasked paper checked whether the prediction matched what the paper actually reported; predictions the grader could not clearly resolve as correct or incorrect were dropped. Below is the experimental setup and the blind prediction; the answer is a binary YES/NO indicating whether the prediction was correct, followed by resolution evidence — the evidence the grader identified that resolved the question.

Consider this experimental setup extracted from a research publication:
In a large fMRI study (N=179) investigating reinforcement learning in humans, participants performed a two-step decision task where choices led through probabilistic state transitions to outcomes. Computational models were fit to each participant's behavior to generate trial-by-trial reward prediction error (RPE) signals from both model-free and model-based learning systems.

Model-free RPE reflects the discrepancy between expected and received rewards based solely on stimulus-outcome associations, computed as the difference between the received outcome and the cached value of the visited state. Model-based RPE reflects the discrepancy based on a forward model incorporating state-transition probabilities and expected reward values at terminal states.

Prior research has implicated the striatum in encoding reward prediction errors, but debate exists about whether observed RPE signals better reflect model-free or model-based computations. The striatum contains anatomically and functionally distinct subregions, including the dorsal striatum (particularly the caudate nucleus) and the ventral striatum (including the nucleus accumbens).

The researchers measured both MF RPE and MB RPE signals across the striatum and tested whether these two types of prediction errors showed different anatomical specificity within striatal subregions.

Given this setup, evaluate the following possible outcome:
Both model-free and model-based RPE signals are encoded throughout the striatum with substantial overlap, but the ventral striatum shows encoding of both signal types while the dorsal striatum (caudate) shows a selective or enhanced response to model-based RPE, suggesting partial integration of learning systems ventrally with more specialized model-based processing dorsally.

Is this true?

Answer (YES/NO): NO